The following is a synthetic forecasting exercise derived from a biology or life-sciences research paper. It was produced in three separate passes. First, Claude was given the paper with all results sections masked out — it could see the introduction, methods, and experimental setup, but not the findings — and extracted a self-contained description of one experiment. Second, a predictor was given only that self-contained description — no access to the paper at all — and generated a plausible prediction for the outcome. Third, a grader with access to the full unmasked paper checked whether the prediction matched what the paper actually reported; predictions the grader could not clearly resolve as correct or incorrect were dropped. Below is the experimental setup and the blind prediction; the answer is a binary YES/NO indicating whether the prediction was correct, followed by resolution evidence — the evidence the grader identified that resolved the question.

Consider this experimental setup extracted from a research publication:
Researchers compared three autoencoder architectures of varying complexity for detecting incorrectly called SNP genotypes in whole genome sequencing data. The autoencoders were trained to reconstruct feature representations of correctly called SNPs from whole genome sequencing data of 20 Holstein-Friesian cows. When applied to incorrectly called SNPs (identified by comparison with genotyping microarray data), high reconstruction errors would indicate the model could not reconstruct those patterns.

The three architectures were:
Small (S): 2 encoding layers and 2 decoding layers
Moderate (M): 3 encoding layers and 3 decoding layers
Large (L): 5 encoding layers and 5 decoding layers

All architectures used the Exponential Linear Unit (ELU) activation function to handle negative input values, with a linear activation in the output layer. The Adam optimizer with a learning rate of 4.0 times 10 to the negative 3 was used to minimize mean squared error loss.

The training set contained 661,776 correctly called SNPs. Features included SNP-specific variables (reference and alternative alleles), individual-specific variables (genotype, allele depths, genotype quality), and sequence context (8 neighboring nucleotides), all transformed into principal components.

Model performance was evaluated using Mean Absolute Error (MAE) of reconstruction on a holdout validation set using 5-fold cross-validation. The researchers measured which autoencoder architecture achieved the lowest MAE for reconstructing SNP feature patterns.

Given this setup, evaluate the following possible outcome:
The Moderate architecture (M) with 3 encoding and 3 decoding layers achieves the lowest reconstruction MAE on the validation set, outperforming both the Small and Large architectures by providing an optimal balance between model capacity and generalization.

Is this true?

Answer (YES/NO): NO